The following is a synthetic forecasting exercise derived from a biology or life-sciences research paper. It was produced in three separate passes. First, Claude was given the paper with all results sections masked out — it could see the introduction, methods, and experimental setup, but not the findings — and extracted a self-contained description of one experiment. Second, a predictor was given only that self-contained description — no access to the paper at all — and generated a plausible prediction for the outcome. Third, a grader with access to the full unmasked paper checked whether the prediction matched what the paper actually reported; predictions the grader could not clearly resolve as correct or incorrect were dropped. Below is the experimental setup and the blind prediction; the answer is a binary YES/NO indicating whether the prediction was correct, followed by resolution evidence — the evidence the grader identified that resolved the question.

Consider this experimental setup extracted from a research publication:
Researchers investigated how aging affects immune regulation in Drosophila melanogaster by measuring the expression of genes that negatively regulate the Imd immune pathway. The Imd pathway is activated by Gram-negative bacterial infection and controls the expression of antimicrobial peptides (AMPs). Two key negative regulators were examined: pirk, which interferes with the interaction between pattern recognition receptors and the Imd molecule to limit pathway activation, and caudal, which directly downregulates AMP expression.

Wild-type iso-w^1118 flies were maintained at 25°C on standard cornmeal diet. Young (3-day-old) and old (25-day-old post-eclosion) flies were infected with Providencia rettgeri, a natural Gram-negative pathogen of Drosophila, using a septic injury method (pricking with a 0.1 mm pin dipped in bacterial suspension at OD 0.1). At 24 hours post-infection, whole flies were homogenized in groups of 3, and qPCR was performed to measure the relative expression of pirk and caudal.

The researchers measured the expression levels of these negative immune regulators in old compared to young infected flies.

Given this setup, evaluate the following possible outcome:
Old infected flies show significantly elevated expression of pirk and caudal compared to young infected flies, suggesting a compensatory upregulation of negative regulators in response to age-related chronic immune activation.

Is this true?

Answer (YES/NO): NO